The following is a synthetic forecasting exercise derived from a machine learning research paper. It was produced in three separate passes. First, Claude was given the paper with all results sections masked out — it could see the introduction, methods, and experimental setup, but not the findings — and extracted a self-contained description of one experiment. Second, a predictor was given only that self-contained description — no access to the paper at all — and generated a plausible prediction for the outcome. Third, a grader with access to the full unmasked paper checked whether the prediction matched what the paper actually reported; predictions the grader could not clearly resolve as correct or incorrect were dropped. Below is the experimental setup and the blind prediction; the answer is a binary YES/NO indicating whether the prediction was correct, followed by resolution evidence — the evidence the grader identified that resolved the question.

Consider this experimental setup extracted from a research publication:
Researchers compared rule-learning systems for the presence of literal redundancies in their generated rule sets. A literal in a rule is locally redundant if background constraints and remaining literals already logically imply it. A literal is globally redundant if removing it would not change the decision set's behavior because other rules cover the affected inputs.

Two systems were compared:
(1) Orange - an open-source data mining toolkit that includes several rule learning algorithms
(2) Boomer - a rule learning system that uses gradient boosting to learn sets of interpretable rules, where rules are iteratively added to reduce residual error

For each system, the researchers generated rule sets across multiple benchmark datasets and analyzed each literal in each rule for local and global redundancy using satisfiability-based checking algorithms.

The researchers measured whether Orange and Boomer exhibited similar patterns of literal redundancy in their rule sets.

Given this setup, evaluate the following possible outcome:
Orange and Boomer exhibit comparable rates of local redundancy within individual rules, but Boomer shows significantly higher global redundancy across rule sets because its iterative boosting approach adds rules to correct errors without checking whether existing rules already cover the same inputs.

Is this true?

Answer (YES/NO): NO